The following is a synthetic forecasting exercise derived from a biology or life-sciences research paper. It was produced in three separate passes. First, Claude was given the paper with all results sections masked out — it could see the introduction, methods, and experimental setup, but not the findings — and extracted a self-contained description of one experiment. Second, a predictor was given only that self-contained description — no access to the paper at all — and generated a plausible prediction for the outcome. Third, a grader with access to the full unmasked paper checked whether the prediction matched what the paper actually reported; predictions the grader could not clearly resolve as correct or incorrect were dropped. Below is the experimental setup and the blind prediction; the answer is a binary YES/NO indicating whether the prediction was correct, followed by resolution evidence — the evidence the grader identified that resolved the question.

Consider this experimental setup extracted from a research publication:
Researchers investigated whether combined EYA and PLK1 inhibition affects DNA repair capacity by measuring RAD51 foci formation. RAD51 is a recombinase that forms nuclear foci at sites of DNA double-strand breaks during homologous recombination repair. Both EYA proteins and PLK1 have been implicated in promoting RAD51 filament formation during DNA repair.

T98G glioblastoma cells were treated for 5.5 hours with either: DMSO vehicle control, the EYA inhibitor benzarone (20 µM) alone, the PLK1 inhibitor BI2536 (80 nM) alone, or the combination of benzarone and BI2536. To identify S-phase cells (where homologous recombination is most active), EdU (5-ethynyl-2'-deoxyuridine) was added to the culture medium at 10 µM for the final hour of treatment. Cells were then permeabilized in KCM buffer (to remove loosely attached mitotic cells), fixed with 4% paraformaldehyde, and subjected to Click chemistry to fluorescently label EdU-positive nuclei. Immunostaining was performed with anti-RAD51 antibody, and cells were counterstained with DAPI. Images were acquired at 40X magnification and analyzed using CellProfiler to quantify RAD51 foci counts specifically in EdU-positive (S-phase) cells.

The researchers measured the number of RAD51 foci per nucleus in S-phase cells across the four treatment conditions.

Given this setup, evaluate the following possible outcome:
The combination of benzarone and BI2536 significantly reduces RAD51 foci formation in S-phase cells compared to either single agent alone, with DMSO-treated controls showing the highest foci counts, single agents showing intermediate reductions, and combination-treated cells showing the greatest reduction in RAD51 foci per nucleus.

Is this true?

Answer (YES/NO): NO